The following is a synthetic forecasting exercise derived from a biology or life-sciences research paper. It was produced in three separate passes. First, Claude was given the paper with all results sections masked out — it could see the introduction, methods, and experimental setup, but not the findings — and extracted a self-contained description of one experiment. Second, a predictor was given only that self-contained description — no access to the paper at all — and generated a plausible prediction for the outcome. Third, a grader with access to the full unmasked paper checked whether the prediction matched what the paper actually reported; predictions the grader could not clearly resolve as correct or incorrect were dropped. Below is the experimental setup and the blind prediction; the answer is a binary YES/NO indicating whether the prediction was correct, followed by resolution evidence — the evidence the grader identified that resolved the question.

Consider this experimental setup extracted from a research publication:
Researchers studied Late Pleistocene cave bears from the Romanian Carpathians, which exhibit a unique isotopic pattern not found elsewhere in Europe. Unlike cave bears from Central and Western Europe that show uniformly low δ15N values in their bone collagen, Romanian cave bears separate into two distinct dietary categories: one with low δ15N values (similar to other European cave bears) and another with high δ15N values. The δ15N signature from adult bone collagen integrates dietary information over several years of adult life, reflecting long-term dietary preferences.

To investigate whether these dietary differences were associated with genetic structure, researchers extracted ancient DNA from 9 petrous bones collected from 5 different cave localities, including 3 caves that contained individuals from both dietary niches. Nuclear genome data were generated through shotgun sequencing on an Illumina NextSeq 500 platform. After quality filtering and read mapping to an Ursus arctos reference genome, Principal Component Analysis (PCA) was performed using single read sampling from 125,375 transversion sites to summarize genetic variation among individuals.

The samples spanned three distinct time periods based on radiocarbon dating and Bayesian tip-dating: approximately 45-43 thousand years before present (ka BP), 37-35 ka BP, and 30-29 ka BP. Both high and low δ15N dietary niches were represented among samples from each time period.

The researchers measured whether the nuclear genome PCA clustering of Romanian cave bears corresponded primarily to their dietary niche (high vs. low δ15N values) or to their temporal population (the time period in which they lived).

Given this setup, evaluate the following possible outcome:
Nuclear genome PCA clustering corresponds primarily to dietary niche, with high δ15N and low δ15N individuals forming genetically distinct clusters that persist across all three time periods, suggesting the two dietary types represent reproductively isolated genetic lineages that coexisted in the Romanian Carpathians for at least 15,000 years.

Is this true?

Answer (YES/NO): NO